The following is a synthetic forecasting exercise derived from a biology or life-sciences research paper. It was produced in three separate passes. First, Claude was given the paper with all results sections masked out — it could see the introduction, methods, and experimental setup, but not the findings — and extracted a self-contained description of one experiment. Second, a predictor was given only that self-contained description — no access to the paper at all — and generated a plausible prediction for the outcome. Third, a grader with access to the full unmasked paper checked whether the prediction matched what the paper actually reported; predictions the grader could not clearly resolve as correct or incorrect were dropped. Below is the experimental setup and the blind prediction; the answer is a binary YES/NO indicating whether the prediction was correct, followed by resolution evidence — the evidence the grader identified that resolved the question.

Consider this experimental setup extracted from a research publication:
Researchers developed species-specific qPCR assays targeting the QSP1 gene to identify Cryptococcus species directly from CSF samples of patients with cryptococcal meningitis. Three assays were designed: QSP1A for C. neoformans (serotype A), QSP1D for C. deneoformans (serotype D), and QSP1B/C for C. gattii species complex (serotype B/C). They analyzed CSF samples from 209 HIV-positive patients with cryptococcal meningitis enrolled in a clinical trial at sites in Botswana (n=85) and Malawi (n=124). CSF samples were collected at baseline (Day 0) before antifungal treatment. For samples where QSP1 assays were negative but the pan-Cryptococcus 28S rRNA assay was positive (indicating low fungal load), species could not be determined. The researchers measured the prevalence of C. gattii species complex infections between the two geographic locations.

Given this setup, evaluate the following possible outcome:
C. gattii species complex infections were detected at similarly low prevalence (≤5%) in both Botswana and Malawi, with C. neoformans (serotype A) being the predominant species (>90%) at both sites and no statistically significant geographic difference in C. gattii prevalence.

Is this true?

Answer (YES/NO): NO